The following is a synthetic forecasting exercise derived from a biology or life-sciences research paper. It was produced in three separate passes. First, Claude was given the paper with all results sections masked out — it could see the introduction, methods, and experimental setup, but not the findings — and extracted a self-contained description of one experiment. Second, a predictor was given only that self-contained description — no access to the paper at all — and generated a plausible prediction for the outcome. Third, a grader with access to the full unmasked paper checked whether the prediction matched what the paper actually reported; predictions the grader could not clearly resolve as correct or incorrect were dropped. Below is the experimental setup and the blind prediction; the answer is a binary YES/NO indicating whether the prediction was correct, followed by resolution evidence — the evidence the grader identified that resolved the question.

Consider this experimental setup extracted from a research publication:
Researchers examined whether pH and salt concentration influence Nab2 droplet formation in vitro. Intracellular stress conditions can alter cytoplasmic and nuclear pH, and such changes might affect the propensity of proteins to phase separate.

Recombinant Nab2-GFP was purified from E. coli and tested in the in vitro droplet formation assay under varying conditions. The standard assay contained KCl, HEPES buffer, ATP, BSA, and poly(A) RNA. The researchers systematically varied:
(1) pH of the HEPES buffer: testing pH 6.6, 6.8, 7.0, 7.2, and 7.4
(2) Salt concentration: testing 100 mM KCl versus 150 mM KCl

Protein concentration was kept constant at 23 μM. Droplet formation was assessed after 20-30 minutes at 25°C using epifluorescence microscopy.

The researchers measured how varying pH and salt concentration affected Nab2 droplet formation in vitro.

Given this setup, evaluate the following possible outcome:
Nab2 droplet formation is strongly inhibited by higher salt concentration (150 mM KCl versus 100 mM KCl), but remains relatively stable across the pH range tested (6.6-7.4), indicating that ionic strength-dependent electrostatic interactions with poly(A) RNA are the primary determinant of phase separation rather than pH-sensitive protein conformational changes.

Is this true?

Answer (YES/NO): NO